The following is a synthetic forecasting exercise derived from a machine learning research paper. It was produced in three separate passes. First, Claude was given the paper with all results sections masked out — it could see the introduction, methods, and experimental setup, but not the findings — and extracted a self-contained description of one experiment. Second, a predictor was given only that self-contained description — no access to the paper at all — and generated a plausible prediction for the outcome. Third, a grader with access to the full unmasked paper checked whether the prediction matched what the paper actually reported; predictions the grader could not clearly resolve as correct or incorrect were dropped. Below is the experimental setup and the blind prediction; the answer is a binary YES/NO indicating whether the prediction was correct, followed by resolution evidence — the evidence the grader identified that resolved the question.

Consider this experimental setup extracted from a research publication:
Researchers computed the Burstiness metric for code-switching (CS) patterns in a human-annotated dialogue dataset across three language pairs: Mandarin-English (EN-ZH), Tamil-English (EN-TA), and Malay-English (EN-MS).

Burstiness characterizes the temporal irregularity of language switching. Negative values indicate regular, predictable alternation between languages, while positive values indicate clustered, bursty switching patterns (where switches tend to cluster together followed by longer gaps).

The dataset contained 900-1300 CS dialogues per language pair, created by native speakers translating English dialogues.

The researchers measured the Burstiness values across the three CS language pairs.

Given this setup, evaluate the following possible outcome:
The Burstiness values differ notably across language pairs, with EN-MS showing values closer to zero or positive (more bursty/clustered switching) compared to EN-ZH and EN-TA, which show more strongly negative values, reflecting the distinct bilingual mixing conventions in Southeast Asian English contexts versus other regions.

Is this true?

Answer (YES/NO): NO